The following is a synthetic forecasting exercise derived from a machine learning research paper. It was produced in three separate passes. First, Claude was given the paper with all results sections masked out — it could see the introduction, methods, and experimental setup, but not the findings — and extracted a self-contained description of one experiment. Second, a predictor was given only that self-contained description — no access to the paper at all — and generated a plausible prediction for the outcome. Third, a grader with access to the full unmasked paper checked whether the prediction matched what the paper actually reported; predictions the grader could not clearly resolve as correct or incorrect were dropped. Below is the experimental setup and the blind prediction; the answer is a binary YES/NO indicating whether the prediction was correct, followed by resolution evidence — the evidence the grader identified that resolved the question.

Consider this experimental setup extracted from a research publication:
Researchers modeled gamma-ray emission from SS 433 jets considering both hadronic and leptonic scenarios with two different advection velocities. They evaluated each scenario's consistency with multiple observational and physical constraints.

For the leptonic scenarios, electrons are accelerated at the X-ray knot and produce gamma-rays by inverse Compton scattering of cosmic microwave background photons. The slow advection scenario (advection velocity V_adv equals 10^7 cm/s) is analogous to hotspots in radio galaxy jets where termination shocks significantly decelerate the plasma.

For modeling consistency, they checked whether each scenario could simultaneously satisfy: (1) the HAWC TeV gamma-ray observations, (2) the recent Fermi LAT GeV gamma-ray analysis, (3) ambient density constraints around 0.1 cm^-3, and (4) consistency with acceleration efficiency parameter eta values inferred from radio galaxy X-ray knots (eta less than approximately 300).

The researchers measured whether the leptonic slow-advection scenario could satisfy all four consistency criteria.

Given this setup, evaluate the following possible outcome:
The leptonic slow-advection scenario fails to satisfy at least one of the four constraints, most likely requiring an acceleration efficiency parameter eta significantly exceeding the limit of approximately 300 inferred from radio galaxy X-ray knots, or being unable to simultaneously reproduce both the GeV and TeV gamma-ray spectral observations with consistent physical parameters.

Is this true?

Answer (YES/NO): YES